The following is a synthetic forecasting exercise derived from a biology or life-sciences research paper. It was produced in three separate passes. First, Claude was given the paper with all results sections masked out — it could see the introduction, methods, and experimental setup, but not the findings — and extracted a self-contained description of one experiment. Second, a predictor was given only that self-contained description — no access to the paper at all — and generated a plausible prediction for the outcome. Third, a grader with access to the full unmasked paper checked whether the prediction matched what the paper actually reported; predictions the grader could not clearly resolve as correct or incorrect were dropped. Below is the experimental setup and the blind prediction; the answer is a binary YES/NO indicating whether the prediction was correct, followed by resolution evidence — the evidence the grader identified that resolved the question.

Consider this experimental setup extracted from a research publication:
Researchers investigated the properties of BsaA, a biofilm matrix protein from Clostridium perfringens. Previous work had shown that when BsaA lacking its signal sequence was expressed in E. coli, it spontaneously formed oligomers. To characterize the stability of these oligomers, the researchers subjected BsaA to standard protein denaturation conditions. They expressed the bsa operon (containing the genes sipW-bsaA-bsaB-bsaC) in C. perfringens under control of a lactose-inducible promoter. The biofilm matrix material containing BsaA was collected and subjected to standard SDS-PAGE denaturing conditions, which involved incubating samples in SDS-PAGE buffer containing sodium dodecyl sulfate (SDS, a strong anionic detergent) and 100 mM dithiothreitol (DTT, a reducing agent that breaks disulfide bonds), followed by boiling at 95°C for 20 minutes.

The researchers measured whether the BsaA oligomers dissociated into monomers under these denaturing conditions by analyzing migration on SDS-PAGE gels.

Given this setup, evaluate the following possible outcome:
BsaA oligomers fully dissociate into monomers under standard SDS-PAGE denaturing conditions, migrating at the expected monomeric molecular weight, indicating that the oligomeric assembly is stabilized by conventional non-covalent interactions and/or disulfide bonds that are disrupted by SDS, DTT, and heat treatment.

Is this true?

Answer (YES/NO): NO